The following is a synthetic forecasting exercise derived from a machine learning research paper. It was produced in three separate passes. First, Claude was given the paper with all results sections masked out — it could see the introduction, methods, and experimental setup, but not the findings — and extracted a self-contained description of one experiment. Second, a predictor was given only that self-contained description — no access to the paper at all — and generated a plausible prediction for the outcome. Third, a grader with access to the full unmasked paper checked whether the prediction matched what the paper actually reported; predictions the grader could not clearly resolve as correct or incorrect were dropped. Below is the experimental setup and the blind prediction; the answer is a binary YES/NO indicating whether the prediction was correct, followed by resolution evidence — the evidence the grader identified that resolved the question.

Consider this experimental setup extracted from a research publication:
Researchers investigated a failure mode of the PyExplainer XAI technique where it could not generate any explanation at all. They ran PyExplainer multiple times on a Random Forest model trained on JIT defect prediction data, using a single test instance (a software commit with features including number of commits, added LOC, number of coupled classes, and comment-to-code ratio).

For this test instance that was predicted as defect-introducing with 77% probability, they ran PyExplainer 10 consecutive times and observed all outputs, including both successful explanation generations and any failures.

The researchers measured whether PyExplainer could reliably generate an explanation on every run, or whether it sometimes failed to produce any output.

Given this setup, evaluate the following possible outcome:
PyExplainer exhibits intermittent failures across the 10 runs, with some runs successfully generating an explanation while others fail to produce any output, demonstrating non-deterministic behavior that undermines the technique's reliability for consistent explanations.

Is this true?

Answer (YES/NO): YES